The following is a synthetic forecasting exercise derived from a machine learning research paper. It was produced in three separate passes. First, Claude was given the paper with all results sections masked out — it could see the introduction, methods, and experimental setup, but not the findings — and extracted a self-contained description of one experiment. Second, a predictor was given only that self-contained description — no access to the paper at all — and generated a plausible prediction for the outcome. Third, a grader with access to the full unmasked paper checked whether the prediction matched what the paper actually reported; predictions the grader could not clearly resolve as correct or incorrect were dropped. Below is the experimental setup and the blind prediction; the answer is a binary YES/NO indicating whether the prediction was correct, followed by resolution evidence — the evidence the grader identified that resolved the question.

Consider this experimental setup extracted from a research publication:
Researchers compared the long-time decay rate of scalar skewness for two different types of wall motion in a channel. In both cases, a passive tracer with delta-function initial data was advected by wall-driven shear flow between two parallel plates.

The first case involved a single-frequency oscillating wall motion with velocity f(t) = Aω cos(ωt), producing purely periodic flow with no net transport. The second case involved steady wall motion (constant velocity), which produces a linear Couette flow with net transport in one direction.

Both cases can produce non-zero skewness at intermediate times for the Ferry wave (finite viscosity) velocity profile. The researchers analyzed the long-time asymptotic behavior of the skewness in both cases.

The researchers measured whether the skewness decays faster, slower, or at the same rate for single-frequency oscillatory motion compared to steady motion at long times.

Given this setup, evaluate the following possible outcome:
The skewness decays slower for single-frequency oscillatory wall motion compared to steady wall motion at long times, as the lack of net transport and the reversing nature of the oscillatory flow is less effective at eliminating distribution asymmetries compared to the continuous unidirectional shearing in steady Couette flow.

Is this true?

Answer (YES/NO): NO